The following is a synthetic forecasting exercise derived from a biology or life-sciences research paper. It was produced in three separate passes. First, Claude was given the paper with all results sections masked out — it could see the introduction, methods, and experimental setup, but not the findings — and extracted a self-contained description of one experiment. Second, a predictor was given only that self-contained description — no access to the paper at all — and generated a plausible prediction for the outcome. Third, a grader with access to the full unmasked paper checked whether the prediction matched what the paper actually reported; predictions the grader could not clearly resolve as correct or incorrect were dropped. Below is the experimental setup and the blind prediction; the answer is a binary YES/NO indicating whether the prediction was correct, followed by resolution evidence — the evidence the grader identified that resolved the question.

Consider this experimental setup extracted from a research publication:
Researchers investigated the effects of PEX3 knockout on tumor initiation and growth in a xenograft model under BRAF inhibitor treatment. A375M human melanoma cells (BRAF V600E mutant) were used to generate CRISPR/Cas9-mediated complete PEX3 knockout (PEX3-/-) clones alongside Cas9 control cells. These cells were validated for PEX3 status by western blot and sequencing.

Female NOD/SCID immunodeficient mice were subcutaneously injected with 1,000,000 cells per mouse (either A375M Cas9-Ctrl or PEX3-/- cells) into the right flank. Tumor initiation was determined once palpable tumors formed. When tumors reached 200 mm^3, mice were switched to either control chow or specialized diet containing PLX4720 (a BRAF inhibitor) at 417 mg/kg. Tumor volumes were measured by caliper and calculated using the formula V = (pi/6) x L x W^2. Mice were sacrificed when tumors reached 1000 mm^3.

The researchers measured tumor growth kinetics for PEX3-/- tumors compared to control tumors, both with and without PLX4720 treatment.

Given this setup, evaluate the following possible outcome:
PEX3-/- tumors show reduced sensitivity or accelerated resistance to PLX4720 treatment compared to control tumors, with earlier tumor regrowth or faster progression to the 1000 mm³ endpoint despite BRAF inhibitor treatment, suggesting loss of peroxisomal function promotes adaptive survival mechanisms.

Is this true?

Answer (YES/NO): NO